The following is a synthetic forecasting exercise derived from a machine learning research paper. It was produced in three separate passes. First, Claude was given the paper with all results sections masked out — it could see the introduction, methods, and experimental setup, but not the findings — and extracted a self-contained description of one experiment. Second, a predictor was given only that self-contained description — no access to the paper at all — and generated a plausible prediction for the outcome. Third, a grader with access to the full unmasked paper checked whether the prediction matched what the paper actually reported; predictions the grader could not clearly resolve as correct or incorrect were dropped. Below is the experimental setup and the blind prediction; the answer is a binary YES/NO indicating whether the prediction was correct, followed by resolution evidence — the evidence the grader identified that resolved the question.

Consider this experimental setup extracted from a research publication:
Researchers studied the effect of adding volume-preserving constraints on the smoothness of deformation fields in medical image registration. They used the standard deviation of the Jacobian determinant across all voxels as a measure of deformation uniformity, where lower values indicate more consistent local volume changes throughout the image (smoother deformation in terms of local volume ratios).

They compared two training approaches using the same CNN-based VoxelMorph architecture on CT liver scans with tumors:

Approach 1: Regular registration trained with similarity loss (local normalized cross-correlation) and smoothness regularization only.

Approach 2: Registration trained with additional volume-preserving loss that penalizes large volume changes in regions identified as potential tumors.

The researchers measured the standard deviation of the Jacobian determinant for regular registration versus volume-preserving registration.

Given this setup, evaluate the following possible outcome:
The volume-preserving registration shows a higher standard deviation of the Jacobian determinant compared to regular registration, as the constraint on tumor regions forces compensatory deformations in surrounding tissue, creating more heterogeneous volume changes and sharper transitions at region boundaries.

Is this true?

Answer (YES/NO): NO